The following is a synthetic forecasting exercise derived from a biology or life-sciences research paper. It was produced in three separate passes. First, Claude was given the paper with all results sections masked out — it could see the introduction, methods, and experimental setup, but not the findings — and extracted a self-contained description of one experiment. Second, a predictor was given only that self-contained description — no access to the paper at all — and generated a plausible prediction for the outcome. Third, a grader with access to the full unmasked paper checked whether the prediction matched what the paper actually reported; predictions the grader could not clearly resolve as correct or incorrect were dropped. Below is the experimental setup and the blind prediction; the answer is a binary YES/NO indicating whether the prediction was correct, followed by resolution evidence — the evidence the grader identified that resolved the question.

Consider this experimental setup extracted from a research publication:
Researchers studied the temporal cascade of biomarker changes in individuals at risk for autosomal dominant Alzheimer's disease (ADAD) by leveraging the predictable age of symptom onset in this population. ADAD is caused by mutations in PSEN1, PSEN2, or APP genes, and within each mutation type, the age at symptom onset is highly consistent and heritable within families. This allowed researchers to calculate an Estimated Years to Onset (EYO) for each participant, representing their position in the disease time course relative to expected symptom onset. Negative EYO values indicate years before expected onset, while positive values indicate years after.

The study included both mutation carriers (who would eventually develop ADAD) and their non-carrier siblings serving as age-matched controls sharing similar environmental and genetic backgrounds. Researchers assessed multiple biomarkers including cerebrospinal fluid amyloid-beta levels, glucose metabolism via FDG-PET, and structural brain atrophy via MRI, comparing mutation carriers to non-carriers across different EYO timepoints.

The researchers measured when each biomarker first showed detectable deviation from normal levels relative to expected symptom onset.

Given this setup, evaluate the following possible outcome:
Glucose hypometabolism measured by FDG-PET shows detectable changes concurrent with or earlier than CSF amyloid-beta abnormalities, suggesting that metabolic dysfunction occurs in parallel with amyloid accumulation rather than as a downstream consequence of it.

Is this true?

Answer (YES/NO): NO